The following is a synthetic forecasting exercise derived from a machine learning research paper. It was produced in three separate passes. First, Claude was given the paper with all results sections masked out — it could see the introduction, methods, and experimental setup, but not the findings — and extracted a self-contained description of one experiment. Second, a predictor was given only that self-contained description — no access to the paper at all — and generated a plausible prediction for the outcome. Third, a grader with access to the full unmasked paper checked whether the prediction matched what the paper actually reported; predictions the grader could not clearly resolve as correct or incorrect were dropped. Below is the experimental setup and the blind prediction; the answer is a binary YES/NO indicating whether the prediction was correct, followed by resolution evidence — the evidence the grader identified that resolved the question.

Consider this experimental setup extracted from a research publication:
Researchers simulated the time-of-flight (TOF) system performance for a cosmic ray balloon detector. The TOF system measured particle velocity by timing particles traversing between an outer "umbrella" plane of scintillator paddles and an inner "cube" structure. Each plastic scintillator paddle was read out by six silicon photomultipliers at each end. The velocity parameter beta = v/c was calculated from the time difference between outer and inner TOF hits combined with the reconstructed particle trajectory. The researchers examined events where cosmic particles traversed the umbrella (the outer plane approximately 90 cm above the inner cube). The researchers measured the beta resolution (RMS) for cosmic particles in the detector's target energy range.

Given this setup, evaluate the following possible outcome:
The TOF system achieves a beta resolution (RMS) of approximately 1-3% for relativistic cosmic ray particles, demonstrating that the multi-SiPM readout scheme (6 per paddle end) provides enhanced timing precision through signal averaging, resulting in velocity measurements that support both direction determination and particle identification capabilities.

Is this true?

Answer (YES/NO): YES